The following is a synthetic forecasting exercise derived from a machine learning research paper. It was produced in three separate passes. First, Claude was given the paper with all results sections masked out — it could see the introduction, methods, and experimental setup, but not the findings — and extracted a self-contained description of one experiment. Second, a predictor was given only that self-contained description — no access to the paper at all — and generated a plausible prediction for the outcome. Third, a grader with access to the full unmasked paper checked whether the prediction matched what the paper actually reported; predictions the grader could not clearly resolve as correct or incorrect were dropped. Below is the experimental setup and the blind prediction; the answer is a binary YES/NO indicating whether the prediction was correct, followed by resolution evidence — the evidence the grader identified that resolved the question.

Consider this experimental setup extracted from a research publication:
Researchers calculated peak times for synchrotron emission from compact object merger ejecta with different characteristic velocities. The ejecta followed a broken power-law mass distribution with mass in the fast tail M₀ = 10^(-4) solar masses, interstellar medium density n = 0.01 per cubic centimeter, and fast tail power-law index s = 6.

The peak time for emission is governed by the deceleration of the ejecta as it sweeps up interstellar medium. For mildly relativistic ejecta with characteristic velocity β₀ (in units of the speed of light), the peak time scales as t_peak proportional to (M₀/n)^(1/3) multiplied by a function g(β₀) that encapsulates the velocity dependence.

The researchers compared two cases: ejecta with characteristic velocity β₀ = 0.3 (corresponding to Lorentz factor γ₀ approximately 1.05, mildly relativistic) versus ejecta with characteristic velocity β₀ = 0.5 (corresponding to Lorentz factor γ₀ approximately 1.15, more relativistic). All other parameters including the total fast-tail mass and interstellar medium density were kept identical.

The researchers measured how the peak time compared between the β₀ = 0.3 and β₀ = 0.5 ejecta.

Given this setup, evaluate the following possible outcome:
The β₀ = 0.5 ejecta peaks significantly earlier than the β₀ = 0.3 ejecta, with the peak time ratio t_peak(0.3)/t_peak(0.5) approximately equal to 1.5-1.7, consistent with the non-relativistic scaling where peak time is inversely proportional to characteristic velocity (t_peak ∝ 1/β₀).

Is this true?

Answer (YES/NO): NO